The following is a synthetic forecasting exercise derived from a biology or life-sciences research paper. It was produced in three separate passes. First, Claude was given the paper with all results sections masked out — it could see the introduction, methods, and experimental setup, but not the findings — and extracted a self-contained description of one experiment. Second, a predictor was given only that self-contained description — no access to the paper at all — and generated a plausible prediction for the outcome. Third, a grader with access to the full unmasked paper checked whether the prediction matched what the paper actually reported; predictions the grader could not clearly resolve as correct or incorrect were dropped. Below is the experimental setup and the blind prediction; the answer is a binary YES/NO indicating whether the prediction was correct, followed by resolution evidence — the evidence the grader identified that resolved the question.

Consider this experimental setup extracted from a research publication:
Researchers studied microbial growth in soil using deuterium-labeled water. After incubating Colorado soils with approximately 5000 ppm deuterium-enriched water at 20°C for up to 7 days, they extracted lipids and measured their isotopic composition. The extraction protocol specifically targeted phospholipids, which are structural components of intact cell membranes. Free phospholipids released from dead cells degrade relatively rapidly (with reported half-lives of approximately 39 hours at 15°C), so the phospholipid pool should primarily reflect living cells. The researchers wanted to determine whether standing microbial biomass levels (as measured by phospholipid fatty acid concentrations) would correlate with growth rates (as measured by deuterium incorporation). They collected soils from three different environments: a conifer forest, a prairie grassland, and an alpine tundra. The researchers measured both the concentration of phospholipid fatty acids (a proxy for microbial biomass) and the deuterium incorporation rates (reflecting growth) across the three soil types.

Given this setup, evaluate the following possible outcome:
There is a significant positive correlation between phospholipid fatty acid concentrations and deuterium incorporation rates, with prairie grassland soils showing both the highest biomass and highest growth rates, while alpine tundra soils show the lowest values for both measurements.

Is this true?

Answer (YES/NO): NO